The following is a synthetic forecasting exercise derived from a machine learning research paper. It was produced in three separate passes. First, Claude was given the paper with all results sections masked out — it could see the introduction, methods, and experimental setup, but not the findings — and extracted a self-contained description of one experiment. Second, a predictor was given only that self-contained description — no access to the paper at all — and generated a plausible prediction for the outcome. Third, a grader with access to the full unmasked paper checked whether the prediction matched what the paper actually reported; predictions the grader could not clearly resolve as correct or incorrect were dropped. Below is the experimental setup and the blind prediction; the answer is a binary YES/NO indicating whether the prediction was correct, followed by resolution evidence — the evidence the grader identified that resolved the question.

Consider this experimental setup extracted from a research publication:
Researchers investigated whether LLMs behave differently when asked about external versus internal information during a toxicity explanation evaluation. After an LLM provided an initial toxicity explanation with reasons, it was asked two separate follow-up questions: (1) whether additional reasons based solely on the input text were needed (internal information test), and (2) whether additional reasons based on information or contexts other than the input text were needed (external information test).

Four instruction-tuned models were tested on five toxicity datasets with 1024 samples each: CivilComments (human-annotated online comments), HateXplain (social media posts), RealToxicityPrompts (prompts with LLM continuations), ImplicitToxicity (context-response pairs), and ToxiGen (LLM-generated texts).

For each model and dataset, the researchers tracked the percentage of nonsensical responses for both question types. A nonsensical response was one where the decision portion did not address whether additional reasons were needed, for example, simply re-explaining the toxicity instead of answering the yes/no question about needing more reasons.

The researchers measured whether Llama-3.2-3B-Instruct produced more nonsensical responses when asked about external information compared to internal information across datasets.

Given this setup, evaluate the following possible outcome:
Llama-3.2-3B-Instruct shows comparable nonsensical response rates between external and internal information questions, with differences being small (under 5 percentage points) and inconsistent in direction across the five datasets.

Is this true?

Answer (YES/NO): NO